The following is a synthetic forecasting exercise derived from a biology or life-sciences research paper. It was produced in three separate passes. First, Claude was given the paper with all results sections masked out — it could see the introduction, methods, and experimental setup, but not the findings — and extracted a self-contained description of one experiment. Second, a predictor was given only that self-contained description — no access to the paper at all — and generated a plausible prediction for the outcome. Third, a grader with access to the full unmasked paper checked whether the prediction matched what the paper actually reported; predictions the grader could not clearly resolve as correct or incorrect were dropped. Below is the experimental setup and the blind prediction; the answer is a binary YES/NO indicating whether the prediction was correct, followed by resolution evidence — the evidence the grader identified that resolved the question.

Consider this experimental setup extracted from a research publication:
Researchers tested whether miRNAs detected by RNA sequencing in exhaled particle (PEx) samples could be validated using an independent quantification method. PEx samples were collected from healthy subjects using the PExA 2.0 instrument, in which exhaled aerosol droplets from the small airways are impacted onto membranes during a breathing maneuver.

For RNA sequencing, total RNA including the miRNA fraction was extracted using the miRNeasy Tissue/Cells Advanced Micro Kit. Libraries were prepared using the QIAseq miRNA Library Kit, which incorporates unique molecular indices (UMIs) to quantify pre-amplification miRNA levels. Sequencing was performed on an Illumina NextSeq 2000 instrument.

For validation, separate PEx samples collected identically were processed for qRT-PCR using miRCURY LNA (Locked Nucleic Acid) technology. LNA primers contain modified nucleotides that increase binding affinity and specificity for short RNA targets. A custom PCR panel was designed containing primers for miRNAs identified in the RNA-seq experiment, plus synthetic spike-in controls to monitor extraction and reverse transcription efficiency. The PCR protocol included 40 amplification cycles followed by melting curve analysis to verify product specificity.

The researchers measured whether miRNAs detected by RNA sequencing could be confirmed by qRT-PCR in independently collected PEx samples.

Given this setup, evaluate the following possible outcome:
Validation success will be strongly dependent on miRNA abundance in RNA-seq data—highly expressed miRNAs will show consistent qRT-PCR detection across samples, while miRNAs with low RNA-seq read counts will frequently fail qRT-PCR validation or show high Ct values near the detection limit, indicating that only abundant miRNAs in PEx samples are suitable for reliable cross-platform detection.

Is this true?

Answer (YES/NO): YES